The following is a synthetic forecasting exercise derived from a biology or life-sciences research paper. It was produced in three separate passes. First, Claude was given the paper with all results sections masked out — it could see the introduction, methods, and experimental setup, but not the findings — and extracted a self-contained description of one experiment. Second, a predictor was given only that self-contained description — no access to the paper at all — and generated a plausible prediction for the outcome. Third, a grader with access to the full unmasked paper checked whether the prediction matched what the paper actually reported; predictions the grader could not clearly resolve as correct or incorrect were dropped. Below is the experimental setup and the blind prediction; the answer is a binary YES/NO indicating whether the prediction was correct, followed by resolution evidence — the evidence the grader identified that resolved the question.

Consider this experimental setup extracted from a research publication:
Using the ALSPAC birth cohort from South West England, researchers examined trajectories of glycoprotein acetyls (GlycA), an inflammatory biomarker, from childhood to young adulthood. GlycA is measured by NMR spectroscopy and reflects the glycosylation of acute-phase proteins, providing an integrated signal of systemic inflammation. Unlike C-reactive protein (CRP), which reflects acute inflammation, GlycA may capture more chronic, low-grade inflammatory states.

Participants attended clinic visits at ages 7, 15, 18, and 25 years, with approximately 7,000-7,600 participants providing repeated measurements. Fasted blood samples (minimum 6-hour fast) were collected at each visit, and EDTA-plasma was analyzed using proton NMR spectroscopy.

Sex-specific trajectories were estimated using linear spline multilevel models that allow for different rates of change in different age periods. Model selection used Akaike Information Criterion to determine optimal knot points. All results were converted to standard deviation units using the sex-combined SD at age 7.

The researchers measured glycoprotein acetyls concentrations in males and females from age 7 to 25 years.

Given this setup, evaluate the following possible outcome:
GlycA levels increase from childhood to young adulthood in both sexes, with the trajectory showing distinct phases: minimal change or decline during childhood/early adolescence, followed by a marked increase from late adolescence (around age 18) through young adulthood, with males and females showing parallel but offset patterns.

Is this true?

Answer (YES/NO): NO